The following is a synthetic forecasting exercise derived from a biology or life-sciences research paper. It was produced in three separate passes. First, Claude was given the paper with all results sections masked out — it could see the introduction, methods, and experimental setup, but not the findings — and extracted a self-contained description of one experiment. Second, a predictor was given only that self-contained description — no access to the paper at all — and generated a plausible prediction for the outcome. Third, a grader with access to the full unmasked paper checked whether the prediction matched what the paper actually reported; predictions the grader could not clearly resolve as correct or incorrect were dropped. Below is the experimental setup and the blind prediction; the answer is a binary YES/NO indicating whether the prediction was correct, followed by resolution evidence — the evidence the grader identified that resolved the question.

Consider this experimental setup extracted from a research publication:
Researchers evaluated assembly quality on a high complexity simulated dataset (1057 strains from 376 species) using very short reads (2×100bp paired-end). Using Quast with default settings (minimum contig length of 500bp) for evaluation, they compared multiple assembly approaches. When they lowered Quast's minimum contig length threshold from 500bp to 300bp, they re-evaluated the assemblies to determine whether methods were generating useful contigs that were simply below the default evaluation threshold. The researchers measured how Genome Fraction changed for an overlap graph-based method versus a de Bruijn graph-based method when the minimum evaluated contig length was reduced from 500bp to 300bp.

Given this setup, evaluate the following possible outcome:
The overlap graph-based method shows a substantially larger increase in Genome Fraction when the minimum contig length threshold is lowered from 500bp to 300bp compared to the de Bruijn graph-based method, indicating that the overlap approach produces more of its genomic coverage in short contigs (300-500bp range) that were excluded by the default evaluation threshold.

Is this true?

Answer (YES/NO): YES